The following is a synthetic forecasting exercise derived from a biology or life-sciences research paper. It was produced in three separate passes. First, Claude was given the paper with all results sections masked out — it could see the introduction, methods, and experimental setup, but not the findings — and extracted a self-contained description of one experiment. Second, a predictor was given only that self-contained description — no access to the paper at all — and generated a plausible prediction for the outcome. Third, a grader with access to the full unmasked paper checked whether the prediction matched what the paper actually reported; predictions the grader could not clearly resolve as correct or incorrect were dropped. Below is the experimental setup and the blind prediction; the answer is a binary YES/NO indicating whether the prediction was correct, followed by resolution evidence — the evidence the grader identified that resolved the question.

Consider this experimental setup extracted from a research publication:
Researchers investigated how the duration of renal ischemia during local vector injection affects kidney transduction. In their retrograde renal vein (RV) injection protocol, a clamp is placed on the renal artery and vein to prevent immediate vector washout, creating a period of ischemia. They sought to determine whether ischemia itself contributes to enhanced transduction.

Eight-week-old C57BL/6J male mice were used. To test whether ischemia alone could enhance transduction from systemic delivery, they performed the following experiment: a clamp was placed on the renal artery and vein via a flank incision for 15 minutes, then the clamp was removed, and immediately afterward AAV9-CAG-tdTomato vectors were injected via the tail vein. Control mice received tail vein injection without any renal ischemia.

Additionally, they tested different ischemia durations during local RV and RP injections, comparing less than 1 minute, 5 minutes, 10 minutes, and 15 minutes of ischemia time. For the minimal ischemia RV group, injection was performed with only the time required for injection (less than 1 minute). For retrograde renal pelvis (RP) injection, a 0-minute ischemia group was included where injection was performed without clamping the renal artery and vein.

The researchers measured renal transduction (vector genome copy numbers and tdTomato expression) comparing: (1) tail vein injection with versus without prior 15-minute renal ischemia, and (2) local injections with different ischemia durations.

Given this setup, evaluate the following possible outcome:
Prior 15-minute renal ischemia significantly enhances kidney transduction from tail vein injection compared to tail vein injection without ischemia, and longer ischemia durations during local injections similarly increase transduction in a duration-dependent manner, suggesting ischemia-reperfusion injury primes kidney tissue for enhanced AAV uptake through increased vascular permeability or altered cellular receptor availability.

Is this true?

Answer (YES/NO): NO